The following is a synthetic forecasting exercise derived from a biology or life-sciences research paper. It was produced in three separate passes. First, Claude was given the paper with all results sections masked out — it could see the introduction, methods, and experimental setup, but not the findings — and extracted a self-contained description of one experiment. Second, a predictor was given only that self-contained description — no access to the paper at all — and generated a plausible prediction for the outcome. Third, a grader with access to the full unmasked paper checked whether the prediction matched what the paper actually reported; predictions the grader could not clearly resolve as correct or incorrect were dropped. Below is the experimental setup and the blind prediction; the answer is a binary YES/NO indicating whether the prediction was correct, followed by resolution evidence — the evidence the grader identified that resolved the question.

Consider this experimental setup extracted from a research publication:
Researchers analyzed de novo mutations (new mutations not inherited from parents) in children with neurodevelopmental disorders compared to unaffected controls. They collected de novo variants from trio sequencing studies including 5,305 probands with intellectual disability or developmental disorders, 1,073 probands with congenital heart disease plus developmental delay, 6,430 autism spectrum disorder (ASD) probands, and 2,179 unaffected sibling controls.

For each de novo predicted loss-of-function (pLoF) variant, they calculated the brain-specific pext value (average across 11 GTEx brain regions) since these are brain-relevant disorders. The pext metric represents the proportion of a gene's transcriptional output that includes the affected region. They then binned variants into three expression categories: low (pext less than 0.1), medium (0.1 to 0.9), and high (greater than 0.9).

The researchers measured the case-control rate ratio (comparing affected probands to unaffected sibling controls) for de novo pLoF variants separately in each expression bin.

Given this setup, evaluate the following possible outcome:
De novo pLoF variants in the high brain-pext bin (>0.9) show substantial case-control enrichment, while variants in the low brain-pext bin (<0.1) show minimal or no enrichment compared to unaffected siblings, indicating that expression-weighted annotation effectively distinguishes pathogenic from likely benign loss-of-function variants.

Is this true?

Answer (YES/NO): YES